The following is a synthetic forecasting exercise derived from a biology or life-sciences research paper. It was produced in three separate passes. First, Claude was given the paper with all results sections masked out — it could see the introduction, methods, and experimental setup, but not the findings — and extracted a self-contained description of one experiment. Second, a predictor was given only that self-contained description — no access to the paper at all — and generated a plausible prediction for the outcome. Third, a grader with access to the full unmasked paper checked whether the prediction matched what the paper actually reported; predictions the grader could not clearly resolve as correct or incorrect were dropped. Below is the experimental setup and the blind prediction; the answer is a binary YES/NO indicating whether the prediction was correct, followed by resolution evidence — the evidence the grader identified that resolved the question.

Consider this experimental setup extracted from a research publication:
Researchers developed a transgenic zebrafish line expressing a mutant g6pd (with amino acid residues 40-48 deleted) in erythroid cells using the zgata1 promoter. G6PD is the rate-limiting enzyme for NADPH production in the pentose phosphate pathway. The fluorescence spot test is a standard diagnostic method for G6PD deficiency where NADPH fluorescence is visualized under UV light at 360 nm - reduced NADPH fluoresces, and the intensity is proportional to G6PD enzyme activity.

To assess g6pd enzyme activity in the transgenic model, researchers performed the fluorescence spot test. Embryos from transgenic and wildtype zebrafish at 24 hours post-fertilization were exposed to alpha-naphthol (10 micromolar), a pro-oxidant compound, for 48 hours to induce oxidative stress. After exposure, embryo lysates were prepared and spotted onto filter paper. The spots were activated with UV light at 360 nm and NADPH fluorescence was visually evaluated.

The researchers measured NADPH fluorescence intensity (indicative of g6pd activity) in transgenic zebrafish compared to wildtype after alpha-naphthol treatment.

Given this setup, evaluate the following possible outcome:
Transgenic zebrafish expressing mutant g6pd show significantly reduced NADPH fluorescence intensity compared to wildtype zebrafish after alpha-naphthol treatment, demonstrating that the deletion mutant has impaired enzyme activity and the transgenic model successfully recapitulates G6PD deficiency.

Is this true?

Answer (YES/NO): NO